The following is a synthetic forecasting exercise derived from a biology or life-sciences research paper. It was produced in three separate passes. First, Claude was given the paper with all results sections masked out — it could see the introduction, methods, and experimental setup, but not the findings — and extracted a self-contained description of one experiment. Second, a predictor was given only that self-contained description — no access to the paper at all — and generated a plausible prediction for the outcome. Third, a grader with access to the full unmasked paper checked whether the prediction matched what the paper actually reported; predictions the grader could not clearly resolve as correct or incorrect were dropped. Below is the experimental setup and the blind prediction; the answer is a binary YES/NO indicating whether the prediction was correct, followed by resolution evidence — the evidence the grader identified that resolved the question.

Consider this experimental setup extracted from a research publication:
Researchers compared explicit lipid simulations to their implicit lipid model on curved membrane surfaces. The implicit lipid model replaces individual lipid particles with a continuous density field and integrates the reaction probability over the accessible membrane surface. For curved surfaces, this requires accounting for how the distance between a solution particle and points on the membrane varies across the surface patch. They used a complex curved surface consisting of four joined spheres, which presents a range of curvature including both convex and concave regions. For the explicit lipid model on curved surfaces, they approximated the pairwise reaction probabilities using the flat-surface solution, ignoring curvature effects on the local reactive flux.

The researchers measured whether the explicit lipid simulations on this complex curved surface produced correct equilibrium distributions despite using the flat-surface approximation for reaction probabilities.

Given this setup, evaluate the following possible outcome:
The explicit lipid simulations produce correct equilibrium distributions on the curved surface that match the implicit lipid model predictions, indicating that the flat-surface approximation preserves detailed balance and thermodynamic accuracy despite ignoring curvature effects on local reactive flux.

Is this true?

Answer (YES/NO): YES